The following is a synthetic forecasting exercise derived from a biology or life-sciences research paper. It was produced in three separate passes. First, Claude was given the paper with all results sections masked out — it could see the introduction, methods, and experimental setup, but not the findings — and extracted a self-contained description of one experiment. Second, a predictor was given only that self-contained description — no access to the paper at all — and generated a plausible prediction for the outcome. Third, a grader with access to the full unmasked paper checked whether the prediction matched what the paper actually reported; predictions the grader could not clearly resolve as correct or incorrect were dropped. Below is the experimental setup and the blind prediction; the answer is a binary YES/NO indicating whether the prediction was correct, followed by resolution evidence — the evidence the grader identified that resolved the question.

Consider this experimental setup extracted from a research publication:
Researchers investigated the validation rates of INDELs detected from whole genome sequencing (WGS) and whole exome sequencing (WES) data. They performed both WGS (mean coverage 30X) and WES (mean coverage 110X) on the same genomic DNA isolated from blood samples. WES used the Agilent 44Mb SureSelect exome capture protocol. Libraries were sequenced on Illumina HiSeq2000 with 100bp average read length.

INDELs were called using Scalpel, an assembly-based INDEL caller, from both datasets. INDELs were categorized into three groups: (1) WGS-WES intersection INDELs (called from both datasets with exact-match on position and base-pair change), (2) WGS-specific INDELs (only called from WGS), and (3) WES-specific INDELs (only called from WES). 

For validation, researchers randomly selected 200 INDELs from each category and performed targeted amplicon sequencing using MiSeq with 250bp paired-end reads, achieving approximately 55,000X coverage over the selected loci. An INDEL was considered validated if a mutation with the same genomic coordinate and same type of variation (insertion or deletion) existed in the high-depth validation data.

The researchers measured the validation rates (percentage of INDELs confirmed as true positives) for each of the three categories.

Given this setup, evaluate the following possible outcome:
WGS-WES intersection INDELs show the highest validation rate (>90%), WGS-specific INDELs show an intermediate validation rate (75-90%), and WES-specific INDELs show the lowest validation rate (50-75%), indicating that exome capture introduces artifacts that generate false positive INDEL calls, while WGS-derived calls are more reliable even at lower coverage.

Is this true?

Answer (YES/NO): YES